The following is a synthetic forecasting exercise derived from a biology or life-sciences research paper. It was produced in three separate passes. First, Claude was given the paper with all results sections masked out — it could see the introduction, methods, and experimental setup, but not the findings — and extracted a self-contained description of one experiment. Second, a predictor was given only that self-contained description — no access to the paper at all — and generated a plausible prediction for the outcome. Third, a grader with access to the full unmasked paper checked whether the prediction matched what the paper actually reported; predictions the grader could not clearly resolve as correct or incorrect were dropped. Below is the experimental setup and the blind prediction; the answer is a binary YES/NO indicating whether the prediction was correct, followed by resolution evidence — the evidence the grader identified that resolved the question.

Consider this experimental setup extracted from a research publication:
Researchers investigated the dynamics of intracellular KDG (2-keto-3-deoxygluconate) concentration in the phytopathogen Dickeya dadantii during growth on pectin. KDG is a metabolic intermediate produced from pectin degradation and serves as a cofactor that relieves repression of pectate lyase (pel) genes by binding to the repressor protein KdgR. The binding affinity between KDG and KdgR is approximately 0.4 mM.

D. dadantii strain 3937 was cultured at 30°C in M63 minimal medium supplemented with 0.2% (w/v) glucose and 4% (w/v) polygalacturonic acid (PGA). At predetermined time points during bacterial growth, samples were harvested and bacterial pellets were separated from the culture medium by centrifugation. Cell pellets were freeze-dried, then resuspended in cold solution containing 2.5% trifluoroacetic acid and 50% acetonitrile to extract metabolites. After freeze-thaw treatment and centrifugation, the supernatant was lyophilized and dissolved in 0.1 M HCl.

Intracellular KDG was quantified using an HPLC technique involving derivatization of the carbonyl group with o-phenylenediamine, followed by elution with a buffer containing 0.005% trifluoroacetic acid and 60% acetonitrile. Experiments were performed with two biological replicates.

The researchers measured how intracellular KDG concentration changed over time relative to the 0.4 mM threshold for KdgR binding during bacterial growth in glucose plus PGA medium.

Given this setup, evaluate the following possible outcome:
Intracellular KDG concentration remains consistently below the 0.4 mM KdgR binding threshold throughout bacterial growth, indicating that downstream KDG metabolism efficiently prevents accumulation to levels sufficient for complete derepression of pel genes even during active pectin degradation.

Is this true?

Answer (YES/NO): NO